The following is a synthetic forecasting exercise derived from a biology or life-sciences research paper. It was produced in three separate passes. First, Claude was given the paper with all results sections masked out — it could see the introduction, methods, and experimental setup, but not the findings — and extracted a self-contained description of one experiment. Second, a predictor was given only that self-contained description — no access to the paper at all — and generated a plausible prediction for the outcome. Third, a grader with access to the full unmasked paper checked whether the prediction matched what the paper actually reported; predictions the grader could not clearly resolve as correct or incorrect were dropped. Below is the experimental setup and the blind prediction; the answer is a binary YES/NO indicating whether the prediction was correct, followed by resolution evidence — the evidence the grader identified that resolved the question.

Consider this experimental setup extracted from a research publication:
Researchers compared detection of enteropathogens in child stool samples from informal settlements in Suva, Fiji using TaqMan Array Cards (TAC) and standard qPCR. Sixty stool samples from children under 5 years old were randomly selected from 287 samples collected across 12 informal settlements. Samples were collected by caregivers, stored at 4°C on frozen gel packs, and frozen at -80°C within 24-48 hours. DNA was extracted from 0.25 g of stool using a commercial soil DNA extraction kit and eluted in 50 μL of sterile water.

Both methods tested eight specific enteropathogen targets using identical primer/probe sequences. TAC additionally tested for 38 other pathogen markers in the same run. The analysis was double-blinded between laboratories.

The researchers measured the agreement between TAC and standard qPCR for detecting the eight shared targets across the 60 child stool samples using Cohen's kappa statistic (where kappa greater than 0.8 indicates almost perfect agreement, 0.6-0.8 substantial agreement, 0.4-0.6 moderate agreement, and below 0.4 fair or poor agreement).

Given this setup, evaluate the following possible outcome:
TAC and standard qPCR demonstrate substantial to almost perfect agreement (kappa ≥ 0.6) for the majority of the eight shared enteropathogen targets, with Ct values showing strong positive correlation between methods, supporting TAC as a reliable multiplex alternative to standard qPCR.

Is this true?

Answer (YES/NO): YES